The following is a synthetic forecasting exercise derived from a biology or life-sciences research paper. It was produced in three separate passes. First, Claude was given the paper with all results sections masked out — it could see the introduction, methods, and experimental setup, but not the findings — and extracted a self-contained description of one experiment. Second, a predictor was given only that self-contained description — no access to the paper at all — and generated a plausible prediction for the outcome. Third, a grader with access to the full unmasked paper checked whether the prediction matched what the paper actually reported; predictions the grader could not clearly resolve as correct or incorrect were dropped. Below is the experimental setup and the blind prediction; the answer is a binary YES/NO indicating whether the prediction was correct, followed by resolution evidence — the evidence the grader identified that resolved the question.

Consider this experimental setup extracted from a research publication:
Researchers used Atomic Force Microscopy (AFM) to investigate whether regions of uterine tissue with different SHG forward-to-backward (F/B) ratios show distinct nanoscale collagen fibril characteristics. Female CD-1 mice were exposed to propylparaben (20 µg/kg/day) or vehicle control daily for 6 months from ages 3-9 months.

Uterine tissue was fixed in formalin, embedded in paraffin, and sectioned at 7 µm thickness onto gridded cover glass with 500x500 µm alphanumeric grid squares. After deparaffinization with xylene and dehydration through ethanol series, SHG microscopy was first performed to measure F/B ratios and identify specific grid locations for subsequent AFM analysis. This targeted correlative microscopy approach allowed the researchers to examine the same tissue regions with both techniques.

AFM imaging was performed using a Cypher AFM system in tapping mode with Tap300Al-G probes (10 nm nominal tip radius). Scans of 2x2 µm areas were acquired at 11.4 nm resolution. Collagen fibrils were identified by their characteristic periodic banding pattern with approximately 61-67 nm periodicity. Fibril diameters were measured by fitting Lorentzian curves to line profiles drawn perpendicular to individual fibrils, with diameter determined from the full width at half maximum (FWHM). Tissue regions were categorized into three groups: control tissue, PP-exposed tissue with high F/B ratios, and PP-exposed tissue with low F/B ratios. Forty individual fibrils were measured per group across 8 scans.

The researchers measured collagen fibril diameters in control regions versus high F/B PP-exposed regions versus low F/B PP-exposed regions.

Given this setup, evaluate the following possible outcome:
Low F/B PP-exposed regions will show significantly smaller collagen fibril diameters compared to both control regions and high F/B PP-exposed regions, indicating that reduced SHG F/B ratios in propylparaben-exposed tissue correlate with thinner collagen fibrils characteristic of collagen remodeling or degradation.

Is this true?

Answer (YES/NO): NO